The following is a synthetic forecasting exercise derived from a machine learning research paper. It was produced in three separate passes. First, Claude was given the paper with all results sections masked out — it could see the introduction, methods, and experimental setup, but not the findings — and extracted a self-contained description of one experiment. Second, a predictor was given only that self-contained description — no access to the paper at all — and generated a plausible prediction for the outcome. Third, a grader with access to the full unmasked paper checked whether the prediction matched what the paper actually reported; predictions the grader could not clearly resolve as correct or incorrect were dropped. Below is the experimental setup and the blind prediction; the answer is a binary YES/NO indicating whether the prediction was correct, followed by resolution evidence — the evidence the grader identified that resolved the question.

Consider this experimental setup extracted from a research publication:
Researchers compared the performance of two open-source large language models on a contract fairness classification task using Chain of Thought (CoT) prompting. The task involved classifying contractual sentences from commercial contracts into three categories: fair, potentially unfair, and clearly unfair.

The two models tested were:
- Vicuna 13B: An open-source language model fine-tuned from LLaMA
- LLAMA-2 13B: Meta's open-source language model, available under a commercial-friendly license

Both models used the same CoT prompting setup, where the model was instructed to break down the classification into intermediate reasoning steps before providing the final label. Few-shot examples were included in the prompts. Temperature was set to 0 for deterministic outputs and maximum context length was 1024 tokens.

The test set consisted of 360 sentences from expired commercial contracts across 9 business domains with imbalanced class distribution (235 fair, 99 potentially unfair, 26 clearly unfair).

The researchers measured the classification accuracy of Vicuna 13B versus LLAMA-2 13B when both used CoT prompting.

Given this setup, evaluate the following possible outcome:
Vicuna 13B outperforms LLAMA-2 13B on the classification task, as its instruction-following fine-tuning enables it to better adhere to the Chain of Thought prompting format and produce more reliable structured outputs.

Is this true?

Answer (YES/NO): YES